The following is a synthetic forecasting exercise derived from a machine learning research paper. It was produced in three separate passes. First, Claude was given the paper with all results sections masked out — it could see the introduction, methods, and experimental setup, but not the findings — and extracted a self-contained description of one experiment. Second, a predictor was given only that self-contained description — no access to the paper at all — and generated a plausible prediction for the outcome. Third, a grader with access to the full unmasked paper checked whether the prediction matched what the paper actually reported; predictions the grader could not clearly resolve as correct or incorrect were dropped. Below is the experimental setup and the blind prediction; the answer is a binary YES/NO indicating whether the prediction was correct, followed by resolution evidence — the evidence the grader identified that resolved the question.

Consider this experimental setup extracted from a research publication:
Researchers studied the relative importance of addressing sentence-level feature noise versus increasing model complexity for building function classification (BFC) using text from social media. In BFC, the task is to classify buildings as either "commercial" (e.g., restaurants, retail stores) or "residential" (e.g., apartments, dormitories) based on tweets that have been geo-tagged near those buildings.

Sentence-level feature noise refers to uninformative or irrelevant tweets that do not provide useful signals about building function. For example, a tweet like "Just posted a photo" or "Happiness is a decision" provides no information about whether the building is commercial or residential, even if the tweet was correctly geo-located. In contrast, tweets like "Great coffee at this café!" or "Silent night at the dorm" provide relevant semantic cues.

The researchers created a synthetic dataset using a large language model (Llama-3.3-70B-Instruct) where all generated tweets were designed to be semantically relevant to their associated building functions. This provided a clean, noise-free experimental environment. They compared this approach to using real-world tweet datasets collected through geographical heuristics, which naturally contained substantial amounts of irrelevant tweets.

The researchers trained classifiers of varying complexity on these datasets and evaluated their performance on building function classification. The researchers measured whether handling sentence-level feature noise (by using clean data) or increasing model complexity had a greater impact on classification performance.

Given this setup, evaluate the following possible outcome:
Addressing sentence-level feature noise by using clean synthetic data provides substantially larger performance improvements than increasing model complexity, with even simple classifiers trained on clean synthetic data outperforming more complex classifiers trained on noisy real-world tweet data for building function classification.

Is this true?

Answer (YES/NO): YES